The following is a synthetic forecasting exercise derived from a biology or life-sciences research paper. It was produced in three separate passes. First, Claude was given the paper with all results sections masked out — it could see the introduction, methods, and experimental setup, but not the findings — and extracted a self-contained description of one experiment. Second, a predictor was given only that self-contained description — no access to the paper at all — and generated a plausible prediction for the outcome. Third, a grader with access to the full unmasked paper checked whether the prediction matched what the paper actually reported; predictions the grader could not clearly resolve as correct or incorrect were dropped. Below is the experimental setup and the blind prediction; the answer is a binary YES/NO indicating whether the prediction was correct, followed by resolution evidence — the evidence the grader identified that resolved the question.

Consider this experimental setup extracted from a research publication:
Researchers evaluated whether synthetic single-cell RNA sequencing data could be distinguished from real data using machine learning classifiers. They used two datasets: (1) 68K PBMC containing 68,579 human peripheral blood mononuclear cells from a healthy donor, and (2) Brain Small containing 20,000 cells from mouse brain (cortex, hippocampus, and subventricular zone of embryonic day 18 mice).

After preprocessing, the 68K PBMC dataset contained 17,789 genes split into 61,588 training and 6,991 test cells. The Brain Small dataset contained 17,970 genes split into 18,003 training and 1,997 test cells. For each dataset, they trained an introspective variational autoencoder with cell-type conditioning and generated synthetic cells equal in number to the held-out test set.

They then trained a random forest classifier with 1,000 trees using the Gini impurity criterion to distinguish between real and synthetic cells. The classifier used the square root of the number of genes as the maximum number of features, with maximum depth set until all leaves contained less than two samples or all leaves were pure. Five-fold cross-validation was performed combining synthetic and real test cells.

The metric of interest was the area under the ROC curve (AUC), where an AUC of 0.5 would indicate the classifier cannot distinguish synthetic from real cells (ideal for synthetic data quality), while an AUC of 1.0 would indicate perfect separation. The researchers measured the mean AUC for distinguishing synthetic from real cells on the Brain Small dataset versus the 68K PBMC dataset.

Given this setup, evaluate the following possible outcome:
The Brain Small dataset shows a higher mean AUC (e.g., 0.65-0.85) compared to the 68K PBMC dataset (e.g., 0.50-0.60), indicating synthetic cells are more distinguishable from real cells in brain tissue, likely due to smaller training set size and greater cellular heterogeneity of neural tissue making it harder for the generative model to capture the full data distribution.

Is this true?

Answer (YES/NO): NO